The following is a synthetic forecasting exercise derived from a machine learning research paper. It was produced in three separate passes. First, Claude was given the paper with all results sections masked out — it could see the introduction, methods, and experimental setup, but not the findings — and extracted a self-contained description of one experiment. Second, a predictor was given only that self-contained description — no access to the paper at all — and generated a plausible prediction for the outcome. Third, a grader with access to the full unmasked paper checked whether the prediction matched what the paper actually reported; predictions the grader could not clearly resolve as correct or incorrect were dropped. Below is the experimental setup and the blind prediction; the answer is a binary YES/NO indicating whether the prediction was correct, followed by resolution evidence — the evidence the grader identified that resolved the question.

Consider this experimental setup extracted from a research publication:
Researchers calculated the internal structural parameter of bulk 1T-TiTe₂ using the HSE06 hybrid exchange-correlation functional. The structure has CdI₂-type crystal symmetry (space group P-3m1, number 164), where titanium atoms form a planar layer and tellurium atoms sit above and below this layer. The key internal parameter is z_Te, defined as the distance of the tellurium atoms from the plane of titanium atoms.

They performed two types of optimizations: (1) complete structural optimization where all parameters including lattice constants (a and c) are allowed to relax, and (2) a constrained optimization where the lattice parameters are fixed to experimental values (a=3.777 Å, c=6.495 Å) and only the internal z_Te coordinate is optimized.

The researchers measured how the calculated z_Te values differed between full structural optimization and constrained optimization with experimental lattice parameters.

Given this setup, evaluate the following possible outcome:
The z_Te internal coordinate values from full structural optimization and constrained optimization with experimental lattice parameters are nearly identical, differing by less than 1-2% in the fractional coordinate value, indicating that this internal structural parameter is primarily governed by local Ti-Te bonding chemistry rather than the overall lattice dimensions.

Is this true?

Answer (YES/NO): YES